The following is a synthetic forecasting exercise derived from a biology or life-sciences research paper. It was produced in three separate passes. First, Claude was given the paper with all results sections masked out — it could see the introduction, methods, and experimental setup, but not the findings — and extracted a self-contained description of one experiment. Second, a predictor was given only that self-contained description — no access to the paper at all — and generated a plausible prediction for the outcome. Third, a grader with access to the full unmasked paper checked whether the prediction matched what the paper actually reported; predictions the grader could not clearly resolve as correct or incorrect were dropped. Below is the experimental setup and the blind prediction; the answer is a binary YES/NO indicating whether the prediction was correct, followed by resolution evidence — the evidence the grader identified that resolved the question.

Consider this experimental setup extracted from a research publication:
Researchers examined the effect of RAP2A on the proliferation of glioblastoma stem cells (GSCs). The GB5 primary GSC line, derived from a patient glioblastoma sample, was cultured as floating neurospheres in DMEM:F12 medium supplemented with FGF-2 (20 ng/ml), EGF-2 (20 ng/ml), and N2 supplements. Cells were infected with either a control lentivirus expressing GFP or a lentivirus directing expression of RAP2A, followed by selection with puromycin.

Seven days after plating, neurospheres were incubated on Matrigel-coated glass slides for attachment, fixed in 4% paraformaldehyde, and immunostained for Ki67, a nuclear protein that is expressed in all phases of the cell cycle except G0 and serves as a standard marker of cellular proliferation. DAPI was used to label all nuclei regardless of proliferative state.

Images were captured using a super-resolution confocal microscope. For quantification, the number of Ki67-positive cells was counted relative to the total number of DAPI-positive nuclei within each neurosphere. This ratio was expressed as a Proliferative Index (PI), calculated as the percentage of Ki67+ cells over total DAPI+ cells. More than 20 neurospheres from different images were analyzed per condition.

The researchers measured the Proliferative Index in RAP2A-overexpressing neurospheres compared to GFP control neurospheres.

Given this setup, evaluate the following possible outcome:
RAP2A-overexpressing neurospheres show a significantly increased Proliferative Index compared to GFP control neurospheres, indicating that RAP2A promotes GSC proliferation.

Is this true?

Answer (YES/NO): NO